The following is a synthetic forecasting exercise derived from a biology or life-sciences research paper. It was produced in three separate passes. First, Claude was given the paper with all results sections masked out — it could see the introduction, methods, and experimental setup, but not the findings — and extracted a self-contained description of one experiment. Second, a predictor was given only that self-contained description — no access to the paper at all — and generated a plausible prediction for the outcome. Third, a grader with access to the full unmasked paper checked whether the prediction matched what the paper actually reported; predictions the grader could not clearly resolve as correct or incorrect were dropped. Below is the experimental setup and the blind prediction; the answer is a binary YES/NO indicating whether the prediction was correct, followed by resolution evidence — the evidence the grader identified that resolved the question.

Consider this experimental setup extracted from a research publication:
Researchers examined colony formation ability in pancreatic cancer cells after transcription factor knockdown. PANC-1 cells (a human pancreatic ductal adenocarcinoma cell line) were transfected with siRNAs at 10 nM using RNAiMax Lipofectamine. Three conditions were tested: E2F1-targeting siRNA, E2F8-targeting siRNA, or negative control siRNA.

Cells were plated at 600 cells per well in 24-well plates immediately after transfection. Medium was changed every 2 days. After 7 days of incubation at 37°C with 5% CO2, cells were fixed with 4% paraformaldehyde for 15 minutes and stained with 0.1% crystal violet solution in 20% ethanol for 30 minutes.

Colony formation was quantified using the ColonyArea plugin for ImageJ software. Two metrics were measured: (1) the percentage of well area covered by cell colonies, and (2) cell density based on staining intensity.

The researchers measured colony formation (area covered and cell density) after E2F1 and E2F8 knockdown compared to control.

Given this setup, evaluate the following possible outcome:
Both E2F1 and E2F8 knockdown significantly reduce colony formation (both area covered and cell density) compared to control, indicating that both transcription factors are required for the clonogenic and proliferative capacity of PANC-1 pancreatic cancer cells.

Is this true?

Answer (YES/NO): YES